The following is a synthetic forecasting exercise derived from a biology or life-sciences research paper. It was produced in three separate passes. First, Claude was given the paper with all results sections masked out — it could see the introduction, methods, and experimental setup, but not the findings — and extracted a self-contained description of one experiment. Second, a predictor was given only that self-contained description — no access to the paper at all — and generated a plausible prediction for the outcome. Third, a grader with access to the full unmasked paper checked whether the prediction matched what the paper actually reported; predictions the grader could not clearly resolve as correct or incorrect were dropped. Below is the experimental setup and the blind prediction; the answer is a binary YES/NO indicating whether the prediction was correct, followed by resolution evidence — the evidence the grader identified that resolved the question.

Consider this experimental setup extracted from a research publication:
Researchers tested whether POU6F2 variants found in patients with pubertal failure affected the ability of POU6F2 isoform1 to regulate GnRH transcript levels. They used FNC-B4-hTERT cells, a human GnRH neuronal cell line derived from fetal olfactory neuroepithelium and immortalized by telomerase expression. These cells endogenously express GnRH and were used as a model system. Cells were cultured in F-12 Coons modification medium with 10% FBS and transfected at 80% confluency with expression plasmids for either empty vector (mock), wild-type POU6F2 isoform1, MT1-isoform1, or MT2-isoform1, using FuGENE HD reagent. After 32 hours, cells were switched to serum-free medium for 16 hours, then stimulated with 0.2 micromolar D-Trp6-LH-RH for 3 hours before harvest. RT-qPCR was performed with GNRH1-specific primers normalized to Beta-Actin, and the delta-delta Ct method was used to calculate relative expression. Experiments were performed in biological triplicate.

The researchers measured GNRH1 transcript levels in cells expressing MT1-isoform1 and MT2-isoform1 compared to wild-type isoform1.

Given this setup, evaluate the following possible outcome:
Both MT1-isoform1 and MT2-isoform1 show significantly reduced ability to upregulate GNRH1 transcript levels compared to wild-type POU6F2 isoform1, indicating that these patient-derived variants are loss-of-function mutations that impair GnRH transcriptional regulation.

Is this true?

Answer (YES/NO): NO